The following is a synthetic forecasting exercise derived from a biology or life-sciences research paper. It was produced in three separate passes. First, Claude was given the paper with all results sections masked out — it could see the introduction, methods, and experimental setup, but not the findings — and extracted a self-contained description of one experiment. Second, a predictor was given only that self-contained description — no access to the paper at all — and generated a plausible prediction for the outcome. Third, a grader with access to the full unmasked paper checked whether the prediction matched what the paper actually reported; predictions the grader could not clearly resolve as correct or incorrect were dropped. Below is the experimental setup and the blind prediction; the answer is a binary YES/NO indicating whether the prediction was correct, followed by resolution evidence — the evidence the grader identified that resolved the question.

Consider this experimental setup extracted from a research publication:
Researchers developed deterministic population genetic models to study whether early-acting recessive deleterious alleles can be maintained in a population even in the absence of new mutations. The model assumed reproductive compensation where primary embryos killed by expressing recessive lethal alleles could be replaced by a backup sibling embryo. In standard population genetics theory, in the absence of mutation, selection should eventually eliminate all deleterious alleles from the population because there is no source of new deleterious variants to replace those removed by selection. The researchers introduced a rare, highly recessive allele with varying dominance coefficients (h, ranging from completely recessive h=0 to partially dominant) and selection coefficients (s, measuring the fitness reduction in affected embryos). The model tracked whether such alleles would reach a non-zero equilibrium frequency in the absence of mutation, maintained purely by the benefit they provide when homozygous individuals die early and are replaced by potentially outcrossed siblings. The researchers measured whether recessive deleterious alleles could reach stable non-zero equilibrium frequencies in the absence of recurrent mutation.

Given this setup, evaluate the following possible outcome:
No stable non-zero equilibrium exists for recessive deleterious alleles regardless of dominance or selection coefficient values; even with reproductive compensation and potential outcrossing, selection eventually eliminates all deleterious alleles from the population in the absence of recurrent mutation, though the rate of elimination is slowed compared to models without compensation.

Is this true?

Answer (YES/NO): NO